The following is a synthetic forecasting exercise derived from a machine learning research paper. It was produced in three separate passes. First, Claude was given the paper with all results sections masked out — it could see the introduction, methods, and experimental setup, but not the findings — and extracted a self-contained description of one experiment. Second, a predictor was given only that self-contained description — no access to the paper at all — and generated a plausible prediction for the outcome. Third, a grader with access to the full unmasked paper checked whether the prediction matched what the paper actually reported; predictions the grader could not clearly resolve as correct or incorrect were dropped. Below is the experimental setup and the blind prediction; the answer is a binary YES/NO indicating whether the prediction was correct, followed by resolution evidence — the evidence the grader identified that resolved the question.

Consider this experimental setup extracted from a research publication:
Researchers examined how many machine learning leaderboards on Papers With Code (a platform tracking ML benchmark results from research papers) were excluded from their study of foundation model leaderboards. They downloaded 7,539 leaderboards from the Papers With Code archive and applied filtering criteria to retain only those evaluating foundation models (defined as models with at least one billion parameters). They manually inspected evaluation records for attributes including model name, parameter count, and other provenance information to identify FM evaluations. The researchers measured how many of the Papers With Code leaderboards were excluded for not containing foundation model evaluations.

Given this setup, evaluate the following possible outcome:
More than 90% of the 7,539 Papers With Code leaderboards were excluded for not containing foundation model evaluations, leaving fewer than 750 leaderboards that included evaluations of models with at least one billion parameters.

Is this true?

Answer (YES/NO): YES